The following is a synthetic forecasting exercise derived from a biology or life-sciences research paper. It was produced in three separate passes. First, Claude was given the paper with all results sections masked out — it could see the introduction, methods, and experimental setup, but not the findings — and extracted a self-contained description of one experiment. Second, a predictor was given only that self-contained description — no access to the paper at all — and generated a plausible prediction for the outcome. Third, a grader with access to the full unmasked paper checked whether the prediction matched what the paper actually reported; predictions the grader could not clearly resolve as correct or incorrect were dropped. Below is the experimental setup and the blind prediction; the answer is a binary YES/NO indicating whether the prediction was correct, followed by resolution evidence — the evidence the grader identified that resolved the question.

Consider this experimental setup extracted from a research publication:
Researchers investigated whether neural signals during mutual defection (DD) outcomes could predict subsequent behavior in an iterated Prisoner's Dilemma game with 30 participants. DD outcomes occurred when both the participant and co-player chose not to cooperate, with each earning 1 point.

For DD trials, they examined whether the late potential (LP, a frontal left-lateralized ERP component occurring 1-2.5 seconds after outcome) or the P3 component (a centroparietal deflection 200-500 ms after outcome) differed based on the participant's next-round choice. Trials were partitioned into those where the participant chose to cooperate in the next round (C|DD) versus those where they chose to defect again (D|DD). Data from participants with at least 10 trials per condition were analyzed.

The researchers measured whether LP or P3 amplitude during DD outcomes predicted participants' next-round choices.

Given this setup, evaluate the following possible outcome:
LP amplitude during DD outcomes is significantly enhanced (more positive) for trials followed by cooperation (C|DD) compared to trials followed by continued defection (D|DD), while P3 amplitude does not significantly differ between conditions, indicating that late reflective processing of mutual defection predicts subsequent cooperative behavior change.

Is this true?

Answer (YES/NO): NO